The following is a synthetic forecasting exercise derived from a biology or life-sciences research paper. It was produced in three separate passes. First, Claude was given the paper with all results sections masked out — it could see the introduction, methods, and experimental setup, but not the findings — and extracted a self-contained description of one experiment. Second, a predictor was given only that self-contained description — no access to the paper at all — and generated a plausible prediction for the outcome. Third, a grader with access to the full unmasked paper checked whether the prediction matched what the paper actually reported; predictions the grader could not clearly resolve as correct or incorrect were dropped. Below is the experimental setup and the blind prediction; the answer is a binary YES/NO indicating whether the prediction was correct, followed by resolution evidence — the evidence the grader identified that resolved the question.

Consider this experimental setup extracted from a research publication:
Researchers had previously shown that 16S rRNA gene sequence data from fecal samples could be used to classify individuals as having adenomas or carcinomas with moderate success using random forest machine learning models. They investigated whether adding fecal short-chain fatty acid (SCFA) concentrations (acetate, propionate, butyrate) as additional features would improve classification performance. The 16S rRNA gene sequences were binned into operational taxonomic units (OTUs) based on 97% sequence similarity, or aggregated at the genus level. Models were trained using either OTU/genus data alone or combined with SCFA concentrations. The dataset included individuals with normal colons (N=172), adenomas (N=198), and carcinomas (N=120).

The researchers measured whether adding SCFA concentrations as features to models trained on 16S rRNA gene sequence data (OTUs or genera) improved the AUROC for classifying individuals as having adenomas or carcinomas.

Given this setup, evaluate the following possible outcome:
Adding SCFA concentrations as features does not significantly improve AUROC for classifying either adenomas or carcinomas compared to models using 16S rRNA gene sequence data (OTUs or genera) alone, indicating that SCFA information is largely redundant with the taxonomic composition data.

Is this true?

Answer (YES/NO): YES